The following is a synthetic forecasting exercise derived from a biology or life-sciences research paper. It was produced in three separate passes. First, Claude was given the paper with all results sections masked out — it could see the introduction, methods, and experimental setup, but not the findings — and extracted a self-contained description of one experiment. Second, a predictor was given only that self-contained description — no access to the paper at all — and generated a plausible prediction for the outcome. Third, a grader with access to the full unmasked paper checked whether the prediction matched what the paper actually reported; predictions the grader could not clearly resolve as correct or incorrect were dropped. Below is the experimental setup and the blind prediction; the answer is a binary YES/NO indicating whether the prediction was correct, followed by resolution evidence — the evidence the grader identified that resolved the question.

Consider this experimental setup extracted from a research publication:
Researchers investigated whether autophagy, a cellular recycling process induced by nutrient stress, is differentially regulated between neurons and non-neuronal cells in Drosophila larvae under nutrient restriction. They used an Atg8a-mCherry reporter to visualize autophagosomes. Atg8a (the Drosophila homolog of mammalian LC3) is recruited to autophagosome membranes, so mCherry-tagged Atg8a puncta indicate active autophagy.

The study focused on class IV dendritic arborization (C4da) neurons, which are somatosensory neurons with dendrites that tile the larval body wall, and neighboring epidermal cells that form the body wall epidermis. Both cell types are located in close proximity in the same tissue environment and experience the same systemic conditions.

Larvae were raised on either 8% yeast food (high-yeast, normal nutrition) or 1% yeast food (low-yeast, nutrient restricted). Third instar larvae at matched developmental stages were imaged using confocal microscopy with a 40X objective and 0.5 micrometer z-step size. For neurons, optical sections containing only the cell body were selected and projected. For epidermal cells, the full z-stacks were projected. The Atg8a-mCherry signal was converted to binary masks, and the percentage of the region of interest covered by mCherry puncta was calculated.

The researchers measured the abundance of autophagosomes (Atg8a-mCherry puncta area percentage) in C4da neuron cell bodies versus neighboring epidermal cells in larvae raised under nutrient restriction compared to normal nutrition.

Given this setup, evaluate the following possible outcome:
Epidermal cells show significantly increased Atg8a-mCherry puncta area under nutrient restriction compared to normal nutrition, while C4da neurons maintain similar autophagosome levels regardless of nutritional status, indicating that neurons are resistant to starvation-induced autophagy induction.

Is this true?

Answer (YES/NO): YES